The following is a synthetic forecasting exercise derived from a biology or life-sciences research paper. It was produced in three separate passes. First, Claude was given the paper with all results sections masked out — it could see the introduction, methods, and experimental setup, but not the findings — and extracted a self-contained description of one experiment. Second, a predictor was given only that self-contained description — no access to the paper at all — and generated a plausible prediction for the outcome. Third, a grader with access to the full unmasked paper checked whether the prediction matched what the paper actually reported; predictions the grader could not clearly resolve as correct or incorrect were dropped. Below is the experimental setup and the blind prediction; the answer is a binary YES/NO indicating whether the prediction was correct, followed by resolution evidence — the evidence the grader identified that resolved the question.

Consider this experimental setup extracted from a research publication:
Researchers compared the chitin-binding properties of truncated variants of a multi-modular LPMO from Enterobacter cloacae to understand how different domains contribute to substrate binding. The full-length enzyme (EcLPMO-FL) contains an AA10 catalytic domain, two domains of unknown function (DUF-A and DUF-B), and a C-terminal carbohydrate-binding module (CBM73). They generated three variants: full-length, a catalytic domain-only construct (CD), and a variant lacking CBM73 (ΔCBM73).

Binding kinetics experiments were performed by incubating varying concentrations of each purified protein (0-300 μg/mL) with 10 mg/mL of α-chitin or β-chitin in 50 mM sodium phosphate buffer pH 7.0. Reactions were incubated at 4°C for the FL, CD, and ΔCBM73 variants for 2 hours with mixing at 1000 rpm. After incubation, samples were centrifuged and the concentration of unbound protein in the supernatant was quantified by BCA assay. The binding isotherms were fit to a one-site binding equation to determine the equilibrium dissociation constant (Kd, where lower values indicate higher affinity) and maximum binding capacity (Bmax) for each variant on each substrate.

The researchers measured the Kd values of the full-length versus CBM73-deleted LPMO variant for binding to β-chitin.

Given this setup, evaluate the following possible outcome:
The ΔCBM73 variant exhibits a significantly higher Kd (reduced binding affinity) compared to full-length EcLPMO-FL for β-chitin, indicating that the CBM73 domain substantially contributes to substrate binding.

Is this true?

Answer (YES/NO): YES